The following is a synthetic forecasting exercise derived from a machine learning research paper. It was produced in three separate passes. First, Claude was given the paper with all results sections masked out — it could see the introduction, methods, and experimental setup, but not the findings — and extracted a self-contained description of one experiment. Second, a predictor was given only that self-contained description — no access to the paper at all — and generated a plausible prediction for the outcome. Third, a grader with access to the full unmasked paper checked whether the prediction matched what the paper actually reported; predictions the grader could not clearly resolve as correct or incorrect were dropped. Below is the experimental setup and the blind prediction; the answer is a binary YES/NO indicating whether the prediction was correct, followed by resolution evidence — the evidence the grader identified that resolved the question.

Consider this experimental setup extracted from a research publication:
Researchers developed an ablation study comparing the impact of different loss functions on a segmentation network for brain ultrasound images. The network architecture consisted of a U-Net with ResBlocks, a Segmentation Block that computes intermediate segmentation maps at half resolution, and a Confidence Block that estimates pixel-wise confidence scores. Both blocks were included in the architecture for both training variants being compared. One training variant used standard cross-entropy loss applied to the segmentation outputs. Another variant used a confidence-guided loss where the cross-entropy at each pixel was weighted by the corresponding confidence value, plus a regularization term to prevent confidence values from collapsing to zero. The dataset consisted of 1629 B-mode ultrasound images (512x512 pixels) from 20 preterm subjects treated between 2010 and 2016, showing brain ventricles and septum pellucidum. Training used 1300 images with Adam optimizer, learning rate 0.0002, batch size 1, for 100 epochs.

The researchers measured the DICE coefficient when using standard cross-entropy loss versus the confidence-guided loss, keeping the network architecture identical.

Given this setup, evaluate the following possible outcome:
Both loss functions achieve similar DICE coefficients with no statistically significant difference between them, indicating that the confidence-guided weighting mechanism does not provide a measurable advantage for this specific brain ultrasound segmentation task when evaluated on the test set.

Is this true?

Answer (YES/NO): NO